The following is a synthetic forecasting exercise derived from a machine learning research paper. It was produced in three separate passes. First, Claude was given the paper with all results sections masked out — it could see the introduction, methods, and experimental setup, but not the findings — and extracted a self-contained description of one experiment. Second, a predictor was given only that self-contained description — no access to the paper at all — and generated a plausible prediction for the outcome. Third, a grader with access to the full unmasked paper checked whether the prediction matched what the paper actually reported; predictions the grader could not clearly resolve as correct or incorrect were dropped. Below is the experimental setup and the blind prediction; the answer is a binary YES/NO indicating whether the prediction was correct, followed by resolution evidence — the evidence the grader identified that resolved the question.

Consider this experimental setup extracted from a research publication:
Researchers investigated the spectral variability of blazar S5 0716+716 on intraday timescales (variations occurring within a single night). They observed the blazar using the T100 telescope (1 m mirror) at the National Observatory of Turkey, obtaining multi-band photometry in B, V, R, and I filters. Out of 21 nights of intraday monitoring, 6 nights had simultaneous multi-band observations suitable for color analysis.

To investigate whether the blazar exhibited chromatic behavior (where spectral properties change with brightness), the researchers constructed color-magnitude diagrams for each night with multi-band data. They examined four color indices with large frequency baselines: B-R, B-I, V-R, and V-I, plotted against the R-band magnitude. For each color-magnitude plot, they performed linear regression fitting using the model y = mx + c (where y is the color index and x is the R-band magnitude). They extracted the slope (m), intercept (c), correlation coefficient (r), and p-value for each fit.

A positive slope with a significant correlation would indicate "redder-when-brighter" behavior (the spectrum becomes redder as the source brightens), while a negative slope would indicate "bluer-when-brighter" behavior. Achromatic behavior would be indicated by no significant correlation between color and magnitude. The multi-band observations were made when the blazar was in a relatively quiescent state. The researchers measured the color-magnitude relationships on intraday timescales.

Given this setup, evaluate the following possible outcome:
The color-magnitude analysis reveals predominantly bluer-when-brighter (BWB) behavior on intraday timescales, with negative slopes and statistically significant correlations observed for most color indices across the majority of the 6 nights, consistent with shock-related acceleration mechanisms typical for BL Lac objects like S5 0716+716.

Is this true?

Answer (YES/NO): NO